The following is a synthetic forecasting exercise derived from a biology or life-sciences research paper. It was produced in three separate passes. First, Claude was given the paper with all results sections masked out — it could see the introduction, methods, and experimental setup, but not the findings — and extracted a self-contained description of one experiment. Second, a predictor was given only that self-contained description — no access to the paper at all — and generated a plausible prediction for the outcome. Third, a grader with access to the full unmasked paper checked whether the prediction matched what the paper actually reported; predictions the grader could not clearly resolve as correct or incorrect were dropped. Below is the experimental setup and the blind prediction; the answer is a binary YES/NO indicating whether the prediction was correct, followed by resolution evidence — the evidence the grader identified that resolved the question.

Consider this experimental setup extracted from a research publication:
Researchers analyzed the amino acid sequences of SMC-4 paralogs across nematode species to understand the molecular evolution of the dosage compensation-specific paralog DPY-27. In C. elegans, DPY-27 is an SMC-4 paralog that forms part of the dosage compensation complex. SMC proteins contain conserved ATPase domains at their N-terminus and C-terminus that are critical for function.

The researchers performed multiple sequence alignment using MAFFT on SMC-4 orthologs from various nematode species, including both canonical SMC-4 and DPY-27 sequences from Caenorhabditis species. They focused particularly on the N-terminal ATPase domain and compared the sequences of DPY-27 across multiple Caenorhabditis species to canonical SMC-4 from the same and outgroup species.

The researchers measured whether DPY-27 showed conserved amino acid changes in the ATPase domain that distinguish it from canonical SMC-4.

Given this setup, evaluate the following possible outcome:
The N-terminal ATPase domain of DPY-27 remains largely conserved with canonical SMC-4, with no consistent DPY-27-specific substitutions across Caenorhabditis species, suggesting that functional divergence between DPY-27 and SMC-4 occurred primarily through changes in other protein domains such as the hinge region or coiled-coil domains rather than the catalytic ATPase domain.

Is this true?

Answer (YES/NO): NO